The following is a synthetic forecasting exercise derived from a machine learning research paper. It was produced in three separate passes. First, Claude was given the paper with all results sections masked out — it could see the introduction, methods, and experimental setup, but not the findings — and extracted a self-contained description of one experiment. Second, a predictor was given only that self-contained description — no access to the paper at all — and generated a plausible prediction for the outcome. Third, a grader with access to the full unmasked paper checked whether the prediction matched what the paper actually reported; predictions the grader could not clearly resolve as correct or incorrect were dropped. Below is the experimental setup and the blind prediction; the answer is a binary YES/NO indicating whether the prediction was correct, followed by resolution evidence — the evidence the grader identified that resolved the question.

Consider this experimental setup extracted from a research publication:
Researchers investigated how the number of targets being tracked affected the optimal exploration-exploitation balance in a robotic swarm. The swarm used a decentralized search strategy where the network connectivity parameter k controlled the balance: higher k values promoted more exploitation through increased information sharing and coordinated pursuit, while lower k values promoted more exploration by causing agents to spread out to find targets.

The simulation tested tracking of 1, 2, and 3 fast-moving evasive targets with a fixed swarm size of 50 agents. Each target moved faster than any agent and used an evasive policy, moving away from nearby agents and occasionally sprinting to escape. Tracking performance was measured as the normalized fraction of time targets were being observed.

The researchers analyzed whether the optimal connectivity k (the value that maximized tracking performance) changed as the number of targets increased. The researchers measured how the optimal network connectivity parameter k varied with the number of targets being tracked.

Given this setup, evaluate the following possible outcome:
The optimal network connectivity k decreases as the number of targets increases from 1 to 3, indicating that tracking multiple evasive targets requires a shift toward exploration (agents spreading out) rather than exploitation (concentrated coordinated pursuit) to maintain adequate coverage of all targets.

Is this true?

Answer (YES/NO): YES